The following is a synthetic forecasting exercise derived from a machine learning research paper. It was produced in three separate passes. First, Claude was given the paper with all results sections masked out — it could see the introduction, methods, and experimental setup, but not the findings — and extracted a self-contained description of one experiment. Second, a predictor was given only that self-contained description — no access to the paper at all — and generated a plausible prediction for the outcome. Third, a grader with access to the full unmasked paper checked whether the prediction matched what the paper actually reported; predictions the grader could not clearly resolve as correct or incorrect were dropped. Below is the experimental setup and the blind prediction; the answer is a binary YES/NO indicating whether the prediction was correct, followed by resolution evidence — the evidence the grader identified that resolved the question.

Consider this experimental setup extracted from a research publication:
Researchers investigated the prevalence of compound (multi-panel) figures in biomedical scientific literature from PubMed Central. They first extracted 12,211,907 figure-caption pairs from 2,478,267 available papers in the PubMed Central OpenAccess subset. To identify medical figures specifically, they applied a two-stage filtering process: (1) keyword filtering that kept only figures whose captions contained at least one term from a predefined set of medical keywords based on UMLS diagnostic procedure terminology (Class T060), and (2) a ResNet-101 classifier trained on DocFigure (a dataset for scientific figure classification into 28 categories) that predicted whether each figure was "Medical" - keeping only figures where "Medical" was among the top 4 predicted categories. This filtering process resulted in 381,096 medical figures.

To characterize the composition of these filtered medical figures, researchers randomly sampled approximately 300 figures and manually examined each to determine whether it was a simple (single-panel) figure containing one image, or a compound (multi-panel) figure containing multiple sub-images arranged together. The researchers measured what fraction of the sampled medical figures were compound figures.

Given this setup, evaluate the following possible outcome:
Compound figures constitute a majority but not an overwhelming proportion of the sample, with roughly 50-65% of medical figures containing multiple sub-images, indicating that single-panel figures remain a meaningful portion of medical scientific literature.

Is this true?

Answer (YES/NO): NO